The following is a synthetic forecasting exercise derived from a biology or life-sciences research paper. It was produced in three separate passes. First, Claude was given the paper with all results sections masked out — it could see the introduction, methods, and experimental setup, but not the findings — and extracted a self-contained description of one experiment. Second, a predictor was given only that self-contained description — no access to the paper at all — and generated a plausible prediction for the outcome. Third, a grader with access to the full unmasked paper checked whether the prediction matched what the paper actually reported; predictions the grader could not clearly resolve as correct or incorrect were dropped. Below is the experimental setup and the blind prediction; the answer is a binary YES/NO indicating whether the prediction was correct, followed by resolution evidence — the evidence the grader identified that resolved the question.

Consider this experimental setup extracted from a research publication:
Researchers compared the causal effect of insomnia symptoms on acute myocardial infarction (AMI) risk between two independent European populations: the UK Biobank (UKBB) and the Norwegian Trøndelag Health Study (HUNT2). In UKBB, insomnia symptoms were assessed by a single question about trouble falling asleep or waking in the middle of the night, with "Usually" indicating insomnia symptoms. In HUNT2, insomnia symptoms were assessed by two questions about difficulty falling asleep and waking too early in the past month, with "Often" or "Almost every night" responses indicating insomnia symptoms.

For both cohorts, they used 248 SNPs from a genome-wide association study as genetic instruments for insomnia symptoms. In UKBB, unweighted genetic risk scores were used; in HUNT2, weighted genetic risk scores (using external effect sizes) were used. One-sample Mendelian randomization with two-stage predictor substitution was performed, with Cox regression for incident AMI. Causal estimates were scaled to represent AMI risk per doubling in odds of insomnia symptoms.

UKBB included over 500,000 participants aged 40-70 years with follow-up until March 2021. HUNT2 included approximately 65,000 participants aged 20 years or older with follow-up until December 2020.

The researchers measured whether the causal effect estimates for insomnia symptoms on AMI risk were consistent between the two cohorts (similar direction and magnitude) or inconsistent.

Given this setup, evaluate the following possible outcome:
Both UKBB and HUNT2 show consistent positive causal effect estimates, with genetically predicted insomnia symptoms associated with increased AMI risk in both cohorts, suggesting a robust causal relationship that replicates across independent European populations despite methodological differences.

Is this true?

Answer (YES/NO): YES